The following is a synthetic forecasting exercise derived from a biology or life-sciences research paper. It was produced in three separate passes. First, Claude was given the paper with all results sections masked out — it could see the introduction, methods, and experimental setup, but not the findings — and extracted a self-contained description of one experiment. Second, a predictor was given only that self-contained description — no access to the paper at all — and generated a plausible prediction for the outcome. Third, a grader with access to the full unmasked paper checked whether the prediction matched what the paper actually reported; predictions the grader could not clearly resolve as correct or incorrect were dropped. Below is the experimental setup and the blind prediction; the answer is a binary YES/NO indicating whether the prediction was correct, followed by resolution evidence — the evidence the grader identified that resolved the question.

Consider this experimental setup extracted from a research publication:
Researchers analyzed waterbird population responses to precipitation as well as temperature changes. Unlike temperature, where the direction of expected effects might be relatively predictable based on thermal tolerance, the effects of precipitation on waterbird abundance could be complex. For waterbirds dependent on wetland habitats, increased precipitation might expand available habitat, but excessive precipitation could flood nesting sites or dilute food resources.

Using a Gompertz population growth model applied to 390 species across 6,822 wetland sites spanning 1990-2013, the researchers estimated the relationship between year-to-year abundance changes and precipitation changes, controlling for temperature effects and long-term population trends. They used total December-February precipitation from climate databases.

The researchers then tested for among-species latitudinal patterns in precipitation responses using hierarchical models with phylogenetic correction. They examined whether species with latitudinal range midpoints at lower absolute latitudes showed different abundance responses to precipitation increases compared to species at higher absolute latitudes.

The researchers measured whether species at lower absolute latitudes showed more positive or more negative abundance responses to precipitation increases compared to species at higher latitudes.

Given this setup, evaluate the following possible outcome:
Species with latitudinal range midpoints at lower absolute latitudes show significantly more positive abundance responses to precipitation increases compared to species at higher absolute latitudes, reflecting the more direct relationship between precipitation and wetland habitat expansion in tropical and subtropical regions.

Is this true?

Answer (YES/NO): NO